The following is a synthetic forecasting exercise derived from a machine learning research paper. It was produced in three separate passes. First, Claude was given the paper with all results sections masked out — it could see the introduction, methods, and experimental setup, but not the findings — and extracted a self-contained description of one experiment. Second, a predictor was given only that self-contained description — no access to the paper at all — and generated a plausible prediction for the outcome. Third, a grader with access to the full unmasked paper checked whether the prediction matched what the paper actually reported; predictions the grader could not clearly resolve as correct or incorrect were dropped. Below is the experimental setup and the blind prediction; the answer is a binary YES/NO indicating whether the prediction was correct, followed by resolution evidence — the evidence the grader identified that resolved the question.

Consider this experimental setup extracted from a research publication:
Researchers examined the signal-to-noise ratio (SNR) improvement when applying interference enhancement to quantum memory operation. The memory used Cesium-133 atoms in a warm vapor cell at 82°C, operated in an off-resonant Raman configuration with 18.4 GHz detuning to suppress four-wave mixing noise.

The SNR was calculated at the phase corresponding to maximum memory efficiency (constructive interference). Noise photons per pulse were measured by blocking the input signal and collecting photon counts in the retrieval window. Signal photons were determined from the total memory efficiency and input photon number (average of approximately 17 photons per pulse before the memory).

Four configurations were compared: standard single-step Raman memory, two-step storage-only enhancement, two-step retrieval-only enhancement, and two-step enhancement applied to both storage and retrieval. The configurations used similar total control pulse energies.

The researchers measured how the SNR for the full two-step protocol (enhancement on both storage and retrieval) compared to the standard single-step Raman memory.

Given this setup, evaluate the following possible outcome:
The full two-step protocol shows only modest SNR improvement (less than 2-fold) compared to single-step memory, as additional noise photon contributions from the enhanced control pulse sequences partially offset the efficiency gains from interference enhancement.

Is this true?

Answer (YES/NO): NO